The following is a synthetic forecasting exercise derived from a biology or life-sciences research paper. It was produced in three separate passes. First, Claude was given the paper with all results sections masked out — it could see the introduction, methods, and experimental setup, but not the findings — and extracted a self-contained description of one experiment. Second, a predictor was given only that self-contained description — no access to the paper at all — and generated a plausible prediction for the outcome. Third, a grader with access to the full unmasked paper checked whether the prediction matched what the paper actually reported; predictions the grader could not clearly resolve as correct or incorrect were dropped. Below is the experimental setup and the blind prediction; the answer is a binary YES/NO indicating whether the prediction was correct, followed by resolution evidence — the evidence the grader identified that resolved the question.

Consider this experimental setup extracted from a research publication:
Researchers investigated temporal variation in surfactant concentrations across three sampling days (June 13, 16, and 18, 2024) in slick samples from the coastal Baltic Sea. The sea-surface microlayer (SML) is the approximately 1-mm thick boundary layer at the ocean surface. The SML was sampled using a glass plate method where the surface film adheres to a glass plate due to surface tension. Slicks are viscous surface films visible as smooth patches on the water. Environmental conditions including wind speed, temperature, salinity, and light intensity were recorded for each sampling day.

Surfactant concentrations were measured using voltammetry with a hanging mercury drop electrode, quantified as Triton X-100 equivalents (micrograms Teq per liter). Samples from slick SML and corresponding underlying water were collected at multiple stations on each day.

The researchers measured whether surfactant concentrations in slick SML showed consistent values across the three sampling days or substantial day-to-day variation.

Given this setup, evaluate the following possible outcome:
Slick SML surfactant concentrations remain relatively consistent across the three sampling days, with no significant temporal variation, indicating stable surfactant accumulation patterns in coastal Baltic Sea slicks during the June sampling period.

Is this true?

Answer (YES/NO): NO